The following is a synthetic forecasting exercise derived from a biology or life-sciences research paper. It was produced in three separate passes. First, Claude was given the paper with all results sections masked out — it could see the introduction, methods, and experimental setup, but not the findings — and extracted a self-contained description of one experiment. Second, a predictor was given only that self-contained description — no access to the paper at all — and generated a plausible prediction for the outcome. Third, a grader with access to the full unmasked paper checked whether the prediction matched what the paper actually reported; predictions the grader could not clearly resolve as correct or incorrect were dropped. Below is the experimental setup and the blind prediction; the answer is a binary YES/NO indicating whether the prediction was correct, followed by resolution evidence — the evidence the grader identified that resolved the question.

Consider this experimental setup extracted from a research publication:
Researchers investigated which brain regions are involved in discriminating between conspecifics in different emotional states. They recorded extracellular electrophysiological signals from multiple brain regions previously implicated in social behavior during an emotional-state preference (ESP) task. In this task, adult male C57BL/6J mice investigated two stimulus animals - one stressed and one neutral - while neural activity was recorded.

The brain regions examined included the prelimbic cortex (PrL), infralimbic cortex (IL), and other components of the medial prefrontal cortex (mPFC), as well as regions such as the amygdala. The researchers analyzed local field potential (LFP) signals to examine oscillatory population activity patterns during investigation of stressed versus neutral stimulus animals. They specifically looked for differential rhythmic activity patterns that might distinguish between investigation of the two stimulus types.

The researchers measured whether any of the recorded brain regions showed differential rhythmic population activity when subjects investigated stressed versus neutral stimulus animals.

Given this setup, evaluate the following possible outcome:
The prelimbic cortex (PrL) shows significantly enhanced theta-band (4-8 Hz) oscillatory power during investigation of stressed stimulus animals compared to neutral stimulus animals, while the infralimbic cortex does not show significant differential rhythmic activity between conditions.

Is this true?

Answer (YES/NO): NO